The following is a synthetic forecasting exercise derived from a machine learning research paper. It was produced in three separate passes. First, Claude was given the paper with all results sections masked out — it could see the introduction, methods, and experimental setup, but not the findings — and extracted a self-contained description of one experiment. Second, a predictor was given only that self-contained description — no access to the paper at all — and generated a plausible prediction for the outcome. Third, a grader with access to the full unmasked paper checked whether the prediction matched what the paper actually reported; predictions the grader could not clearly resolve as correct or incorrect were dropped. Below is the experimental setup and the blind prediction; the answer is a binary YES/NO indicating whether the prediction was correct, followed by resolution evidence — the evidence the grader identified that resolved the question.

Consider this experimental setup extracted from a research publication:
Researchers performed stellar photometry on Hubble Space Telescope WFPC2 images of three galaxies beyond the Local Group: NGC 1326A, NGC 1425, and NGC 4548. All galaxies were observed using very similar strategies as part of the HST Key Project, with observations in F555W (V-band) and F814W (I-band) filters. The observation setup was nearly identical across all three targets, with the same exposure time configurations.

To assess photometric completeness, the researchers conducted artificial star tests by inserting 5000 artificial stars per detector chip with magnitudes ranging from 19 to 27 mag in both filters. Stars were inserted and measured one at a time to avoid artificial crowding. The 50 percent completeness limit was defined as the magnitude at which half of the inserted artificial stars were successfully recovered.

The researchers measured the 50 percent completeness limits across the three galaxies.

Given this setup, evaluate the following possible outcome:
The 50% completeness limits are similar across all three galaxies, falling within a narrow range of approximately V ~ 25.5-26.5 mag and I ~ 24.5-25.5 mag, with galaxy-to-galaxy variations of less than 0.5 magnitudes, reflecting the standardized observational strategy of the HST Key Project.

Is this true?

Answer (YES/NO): NO